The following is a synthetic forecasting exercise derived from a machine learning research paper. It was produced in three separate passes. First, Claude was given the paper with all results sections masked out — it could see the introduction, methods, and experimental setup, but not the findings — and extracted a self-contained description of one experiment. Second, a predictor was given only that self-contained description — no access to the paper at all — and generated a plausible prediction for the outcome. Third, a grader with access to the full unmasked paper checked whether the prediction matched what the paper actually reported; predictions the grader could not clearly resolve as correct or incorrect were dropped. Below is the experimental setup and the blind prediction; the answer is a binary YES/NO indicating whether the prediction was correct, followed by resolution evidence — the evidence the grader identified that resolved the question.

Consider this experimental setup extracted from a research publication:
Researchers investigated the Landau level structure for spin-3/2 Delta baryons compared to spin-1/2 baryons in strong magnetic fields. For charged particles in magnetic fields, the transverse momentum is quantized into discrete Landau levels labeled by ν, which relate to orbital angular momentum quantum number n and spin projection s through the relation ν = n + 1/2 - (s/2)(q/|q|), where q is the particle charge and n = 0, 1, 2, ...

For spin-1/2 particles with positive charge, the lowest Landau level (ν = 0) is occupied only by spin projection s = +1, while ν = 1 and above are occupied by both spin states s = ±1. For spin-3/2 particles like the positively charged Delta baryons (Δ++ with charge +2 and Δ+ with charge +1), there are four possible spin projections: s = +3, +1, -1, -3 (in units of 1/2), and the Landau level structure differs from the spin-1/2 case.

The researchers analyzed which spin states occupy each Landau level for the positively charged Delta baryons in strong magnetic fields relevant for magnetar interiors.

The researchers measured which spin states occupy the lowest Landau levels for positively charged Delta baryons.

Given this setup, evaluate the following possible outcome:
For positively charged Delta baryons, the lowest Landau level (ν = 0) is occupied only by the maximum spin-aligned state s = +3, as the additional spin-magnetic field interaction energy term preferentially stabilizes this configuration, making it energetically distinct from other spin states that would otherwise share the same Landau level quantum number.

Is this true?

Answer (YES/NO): NO